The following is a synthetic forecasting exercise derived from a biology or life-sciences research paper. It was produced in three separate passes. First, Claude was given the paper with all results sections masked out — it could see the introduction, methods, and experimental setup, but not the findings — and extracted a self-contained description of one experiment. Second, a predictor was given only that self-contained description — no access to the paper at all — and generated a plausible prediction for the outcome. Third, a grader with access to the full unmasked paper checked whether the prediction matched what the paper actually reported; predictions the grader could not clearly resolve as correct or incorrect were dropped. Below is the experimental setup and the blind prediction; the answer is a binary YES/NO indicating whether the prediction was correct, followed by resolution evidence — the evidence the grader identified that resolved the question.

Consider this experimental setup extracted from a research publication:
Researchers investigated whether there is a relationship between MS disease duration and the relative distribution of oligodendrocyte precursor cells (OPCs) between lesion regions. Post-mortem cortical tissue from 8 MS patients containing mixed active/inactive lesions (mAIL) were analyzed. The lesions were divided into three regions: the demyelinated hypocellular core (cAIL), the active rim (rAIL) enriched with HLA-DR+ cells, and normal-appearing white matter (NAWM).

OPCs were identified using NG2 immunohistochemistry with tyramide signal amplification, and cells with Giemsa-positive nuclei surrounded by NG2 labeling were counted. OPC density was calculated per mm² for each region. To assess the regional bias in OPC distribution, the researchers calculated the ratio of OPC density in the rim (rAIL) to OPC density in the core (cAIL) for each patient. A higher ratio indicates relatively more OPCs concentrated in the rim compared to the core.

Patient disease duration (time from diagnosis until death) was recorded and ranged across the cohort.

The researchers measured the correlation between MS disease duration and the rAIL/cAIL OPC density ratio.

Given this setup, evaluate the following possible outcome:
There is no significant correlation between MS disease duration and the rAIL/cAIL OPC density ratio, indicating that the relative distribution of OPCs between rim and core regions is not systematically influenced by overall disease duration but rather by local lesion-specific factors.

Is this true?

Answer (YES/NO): NO